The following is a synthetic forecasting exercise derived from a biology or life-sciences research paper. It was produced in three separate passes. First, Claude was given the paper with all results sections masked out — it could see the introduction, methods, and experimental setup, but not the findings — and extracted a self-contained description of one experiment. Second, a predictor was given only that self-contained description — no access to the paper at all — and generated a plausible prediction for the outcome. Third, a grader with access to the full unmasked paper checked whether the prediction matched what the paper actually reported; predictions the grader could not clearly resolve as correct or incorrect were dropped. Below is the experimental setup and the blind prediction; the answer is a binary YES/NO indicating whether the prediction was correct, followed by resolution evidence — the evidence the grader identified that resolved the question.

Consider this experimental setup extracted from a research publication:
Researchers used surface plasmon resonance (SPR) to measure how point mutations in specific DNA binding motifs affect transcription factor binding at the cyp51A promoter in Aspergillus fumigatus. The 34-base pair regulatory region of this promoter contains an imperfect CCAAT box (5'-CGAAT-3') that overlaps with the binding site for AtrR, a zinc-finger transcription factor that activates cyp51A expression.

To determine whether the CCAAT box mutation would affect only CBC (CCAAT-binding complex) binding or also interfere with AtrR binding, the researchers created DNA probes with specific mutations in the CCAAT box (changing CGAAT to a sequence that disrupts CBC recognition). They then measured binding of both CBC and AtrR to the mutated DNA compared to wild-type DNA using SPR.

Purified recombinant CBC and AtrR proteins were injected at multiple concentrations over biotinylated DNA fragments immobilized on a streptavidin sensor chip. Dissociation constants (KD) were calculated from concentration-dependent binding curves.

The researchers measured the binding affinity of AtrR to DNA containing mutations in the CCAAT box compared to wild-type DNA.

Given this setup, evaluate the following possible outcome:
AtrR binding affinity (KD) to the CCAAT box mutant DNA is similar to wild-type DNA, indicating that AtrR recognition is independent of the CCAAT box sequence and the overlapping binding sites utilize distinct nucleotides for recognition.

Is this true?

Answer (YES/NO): YES